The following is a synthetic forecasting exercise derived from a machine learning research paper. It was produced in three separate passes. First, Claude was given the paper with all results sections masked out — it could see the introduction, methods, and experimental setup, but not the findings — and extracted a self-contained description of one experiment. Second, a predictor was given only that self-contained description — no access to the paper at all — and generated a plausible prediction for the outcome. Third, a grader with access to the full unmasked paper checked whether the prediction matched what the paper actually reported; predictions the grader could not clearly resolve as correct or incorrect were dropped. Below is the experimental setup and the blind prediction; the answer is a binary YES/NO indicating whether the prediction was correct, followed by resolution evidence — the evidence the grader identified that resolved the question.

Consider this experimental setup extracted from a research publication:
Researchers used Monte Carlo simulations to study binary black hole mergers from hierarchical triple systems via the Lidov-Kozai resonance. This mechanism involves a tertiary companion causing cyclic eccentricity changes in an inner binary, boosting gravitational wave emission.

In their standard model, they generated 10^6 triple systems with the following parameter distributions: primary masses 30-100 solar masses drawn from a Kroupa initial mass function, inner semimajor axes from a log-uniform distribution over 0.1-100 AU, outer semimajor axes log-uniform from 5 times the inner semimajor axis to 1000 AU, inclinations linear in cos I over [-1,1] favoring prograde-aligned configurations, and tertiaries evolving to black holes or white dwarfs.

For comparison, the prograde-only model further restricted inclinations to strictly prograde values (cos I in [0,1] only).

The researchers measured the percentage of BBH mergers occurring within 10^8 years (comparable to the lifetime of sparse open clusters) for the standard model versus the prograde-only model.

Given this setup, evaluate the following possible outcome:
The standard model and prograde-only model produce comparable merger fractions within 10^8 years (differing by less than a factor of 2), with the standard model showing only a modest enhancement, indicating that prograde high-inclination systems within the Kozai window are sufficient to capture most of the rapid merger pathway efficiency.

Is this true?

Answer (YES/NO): NO